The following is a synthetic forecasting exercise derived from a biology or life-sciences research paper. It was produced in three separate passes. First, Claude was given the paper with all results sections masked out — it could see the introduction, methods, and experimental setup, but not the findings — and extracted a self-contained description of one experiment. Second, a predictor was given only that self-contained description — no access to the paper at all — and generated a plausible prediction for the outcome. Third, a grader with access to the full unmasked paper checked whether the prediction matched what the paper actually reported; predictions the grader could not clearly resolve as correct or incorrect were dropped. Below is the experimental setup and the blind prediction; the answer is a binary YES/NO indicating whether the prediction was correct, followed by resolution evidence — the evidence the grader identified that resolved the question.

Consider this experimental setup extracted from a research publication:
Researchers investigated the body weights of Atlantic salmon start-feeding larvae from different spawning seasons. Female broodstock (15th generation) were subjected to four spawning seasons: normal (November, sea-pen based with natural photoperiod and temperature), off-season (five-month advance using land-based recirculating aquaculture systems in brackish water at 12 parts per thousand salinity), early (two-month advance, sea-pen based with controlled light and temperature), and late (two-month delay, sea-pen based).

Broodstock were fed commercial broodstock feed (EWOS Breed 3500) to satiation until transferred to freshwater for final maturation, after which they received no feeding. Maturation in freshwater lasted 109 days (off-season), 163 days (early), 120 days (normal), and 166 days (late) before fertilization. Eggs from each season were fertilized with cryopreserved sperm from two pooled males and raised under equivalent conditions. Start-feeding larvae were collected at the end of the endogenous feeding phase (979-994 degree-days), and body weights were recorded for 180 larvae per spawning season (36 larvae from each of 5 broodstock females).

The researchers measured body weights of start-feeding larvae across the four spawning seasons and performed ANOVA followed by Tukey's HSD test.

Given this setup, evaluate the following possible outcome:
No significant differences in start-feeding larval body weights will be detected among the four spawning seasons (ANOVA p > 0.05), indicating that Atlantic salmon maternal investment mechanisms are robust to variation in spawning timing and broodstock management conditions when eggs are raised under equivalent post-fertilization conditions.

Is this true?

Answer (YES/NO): NO